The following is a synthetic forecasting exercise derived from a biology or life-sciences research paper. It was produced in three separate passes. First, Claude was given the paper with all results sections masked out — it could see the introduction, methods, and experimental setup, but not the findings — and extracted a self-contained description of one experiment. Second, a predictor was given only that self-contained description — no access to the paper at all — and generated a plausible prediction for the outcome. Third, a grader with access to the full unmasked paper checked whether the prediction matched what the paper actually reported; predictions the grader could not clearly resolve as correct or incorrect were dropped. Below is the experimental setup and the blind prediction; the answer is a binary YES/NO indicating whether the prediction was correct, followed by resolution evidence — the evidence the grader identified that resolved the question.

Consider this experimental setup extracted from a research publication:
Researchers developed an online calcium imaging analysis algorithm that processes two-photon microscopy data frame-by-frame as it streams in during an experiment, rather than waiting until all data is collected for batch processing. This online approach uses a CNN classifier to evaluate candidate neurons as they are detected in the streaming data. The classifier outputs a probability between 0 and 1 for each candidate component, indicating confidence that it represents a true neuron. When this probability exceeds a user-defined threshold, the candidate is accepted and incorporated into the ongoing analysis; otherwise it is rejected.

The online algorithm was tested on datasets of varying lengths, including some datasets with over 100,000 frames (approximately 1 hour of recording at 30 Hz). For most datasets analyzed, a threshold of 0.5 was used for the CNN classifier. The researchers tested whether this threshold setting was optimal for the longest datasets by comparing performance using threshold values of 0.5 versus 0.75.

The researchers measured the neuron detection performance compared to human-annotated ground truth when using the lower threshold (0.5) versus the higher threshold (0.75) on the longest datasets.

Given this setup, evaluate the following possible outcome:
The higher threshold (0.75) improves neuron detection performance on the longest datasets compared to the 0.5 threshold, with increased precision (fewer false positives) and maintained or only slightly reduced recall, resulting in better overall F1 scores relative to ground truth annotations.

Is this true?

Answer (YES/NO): NO